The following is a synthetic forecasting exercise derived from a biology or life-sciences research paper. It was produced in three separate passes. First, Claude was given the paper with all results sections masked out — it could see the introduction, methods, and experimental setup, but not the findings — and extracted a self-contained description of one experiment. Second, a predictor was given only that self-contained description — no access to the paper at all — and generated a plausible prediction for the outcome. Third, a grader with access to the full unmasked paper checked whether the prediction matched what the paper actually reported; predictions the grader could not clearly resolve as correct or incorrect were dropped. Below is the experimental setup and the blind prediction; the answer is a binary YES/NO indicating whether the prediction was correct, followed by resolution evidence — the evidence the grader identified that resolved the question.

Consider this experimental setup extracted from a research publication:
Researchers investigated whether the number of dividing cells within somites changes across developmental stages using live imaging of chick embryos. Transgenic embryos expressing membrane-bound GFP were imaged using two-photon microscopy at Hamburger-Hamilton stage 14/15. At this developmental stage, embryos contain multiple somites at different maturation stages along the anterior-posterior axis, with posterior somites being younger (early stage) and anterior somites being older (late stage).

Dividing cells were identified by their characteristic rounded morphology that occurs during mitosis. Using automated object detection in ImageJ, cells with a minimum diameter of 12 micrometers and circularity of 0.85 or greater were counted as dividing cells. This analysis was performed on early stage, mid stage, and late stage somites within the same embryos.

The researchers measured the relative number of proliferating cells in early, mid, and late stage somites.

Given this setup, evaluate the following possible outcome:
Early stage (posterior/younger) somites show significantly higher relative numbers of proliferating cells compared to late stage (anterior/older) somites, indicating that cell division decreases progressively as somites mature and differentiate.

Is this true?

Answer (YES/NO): NO